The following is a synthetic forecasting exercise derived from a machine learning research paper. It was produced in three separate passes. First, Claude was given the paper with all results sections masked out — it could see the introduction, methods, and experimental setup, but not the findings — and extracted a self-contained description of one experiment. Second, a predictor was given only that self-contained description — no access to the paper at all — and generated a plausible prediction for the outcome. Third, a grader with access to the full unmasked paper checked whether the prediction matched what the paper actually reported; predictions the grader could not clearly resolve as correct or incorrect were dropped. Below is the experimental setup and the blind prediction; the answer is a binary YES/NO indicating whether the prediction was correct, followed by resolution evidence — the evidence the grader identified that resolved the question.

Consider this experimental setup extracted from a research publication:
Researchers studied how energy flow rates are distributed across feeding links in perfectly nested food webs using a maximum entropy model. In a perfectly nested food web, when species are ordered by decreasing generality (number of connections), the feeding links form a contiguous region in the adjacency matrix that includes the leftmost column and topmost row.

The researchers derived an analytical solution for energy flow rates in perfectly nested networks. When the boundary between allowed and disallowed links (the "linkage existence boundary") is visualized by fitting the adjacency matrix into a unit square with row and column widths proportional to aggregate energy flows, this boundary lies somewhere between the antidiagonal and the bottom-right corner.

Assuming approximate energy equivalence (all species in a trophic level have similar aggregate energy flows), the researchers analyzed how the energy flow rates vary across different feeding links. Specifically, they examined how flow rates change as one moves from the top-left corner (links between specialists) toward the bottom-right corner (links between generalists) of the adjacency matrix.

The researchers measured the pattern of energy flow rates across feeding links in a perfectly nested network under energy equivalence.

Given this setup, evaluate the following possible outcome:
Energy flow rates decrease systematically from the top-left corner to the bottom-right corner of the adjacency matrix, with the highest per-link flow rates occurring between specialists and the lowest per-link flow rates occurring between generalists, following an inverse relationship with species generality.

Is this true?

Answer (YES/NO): NO